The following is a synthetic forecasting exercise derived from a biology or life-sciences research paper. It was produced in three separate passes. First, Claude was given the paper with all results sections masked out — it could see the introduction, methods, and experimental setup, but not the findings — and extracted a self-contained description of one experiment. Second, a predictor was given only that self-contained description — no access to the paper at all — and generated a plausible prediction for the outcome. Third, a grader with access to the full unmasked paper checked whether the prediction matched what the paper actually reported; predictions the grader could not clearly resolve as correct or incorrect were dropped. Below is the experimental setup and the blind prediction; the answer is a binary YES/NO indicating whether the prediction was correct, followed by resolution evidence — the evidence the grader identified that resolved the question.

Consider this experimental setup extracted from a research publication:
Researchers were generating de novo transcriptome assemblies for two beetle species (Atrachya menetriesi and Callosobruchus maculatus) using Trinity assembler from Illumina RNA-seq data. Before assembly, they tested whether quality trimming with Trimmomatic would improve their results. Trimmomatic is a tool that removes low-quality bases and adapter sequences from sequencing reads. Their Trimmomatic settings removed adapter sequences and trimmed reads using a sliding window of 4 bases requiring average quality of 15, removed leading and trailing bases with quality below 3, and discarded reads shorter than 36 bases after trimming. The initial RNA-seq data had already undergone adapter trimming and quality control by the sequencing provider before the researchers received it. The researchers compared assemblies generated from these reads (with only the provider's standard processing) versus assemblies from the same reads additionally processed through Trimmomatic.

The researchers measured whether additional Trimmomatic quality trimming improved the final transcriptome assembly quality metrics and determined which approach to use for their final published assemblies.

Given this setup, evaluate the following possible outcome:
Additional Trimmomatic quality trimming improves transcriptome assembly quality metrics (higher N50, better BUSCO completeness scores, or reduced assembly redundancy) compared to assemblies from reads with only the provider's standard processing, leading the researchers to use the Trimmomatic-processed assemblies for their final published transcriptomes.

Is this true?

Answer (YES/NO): NO